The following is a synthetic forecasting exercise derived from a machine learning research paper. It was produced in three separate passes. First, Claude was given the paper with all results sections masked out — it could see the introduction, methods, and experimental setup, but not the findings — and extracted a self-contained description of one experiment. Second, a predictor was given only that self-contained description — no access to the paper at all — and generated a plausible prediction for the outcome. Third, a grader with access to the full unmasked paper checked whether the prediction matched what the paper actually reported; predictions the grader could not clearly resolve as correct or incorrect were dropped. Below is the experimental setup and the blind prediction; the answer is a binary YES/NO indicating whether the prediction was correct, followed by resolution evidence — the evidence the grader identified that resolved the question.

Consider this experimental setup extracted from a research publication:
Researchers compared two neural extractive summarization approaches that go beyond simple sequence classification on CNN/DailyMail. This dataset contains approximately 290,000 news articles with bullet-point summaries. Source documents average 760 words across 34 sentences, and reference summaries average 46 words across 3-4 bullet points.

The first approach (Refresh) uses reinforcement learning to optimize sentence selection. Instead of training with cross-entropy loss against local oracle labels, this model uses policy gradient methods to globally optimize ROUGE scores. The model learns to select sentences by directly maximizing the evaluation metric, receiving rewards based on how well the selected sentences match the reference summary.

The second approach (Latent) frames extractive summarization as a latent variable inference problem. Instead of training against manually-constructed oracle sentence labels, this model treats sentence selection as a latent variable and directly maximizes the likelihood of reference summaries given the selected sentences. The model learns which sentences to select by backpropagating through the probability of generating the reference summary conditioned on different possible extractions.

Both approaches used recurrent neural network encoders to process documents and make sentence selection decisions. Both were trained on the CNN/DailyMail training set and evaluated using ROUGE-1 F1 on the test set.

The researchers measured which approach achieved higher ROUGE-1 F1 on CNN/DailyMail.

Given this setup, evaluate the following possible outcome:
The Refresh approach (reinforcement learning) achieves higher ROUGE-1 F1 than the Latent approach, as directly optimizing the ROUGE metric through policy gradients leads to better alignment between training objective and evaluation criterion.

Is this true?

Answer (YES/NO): NO